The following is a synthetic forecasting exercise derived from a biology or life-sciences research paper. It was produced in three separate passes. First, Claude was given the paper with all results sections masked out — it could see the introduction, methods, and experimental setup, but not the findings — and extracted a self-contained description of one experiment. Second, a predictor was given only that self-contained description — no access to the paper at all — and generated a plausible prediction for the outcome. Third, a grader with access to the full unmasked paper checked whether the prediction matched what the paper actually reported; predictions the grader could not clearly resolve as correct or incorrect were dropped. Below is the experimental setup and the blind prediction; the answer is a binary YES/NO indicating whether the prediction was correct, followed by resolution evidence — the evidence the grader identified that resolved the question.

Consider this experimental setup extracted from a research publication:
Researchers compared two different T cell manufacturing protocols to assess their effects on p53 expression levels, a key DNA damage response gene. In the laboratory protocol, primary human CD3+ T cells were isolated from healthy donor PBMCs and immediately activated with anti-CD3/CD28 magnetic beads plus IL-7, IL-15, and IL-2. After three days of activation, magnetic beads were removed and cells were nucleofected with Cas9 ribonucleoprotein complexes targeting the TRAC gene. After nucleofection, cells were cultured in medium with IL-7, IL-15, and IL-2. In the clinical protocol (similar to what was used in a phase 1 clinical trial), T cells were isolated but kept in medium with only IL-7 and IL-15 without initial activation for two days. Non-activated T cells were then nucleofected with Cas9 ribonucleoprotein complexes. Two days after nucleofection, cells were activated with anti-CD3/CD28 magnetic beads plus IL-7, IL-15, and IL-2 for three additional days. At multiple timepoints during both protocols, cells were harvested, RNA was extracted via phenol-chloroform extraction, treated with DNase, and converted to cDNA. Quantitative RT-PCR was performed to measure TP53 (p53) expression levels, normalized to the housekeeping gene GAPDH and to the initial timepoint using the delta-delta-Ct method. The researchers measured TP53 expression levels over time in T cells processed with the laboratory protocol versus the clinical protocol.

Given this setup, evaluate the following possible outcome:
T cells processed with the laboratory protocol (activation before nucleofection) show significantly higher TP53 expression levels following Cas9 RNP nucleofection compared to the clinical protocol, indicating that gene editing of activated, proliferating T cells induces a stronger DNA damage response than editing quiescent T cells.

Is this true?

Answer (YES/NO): NO